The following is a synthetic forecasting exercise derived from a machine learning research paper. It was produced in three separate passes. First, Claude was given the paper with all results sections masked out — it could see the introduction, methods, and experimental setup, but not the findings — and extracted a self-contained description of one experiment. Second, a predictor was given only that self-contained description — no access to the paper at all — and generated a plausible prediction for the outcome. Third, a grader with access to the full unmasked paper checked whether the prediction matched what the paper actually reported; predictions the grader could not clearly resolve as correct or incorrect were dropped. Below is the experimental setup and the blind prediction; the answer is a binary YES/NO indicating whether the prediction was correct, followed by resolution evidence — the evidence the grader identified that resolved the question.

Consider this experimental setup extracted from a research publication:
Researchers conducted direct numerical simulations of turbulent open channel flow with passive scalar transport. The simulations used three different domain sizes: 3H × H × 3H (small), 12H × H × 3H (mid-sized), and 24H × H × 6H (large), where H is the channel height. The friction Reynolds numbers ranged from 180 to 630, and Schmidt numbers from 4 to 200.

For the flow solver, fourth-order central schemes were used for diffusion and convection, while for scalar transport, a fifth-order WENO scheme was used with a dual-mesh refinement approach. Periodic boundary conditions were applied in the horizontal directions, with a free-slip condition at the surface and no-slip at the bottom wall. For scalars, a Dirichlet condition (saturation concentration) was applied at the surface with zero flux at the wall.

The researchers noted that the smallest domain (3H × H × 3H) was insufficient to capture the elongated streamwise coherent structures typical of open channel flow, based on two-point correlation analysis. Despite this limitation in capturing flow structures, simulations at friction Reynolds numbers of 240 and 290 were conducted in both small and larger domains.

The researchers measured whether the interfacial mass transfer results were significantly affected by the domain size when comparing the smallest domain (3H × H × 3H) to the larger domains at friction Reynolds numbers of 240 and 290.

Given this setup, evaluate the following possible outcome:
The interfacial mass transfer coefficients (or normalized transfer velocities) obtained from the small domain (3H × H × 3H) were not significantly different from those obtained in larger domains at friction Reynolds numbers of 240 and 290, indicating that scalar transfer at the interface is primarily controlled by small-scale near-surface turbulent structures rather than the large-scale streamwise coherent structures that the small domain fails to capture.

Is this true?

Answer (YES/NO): YES